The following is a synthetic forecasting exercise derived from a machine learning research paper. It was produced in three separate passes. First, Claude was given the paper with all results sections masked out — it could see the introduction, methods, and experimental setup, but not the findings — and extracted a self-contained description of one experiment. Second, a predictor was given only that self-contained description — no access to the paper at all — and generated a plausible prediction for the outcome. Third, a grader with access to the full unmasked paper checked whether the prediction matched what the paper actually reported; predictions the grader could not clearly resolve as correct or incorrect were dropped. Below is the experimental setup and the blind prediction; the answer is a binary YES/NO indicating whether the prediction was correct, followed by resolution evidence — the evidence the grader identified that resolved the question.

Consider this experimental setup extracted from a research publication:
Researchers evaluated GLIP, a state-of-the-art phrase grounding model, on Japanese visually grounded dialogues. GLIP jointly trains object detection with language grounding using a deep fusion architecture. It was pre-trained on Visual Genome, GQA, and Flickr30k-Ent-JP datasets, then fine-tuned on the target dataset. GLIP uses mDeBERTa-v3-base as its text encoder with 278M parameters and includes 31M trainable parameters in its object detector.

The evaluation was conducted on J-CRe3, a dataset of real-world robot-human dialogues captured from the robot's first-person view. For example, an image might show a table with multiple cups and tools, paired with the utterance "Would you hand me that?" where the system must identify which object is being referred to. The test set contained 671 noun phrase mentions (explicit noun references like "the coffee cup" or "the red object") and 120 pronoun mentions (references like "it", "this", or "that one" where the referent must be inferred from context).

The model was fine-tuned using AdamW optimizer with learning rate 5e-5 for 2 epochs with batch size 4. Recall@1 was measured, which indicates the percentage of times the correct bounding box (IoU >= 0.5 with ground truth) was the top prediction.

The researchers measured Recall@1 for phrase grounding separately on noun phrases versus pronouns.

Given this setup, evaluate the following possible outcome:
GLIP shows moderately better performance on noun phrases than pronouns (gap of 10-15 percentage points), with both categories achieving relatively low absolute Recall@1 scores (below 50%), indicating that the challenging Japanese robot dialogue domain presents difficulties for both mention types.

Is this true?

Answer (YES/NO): NO